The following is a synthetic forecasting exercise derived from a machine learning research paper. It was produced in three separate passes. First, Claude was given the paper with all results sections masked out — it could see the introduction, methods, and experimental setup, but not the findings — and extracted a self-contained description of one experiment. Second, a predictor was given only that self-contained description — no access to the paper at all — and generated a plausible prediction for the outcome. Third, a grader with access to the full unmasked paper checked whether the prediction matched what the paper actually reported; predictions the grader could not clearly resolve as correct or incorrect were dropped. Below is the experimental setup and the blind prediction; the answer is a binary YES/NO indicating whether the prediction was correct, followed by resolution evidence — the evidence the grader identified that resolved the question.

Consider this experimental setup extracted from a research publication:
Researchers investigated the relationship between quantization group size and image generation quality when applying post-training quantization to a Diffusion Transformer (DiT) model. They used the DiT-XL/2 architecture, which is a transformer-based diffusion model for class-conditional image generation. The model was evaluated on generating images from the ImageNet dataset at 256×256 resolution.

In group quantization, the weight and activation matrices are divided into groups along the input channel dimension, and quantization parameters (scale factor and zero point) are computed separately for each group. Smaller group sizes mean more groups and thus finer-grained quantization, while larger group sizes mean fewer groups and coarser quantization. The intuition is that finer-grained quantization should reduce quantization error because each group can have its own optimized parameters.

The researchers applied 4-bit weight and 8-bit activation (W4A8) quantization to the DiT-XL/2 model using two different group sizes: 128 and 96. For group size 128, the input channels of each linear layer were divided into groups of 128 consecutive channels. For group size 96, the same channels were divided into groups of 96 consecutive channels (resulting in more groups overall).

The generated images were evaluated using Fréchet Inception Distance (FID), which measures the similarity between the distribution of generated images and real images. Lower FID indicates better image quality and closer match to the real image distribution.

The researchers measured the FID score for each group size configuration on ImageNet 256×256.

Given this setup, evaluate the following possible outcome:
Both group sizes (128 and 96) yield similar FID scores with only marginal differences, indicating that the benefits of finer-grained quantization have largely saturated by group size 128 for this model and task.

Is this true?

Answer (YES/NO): NO